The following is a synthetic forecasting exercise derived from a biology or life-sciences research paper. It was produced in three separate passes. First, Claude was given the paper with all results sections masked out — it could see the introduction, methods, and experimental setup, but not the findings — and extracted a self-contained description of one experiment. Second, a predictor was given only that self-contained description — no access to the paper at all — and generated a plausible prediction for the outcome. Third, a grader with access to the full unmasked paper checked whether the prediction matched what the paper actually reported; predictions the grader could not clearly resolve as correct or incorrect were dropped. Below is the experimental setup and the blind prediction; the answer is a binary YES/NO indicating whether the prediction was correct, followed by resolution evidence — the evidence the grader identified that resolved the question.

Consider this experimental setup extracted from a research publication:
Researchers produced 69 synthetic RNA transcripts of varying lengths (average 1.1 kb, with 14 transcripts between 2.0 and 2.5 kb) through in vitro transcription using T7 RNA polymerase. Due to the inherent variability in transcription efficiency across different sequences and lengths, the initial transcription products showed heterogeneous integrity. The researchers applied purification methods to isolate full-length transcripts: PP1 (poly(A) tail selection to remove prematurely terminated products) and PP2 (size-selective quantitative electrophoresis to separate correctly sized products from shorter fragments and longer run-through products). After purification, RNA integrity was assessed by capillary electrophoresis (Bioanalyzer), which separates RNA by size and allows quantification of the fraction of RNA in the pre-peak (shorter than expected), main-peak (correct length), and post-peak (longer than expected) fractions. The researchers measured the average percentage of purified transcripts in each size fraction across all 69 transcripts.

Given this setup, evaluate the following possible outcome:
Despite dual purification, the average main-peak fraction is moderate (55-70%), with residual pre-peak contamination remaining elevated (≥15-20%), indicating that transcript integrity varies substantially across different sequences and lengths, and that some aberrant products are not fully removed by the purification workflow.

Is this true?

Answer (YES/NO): NO